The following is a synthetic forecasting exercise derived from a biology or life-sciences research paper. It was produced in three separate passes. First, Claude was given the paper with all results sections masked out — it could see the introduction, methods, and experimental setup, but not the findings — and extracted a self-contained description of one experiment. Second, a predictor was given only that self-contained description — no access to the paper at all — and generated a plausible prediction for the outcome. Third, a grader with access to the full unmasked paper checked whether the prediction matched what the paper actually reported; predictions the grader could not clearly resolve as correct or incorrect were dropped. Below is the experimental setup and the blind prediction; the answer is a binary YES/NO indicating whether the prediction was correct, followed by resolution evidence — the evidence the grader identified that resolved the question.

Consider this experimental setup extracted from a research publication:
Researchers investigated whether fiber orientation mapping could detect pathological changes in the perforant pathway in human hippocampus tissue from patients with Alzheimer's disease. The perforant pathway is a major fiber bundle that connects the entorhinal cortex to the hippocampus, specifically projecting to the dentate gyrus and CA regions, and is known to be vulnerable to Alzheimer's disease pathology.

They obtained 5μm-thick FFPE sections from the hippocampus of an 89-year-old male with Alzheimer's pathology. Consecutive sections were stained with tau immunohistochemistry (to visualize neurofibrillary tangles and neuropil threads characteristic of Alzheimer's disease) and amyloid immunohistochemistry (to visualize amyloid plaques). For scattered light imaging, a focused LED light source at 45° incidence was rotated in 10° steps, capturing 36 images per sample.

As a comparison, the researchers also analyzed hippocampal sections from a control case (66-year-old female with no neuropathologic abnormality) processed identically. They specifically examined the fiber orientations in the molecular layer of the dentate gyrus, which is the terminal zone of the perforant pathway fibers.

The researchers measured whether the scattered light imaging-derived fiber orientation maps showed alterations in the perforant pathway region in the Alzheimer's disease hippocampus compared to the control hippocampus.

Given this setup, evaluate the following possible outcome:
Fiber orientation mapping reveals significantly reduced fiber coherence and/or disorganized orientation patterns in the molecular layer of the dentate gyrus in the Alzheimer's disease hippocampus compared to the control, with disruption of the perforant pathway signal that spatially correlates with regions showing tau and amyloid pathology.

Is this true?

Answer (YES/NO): NO